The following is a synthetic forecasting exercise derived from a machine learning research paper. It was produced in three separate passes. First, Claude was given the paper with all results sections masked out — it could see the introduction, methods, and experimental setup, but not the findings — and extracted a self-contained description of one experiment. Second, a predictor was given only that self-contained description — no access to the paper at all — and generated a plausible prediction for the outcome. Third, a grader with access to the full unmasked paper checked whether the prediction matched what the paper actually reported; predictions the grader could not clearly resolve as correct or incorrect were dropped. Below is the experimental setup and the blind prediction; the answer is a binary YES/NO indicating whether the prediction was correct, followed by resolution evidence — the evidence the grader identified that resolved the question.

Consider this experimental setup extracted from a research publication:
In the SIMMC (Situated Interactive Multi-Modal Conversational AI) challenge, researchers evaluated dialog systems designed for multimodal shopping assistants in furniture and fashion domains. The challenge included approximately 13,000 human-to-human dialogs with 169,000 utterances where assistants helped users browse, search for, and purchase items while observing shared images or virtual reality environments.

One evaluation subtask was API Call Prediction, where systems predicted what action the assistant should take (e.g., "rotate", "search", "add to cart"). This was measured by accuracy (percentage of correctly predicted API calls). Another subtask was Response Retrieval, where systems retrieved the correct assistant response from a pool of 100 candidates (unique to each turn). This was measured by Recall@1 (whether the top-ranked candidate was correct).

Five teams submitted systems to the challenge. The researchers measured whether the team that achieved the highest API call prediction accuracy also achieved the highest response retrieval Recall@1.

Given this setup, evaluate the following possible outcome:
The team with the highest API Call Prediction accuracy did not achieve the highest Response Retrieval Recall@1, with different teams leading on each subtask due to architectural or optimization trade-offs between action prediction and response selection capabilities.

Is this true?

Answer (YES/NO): YES